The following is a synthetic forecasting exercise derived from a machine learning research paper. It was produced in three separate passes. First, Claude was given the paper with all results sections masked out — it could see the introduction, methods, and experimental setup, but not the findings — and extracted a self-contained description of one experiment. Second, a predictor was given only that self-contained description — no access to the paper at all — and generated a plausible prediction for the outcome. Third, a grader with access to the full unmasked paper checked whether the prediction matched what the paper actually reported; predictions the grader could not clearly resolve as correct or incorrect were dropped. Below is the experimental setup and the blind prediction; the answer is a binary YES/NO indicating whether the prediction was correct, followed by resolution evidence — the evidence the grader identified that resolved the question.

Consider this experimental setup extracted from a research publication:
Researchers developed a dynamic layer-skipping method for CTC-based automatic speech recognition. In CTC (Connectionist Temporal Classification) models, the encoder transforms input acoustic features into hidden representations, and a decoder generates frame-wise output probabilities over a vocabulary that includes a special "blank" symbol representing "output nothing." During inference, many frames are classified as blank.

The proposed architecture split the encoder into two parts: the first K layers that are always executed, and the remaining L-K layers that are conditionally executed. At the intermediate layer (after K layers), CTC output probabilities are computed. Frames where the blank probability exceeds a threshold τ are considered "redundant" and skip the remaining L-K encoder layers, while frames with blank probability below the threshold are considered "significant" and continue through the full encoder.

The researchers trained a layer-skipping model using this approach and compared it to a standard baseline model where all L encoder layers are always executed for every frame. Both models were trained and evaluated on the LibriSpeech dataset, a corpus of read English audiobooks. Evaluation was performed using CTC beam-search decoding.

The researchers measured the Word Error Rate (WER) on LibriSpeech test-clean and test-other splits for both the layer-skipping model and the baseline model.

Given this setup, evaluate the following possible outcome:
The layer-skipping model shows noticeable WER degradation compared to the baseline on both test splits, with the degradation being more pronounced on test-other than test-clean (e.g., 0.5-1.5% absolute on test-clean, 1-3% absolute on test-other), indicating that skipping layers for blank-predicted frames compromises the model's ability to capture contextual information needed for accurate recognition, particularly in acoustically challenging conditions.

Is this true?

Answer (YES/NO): NO